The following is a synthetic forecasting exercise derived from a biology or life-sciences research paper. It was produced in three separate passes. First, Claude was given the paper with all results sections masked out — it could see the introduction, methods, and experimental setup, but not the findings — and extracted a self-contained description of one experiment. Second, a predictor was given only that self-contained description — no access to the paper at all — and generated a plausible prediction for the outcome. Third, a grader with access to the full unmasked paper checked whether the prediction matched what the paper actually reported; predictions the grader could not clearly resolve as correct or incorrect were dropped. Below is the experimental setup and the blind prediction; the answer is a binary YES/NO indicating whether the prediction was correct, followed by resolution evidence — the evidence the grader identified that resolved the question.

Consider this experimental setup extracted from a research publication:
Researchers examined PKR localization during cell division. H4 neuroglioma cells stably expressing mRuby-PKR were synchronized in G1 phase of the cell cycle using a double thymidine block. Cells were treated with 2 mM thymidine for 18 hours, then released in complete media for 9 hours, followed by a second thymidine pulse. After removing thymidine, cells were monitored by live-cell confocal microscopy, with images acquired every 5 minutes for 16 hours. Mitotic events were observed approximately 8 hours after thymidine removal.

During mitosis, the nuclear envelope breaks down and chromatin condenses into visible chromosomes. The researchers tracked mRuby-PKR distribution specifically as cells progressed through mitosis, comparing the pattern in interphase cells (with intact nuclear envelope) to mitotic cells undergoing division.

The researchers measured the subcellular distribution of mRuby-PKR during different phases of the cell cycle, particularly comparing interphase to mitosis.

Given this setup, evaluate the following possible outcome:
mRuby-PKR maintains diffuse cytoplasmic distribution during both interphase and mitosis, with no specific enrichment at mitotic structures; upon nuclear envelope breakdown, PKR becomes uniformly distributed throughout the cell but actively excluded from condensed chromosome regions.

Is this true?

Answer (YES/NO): NO